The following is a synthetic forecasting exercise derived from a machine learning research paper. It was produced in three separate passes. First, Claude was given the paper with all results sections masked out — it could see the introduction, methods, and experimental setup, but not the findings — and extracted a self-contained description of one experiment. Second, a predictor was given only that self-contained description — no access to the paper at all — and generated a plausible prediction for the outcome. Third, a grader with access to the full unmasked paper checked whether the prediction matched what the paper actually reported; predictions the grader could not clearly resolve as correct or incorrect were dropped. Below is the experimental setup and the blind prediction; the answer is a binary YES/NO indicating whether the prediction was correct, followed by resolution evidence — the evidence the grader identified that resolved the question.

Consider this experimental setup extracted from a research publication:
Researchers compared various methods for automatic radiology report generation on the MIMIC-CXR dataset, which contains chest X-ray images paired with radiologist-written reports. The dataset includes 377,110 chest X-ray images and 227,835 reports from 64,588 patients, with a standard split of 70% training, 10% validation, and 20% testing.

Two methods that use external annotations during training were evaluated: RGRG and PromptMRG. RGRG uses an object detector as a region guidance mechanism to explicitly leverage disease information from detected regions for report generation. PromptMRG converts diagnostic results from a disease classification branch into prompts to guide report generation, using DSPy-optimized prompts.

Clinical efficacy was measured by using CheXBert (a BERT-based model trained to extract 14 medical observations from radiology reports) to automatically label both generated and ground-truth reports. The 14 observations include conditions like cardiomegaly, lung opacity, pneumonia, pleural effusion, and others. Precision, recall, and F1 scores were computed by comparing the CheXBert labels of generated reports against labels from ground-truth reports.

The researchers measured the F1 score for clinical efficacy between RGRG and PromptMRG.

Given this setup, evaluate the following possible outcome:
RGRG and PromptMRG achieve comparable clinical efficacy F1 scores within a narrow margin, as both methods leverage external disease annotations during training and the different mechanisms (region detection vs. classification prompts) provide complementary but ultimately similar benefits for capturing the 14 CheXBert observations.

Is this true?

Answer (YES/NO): NO